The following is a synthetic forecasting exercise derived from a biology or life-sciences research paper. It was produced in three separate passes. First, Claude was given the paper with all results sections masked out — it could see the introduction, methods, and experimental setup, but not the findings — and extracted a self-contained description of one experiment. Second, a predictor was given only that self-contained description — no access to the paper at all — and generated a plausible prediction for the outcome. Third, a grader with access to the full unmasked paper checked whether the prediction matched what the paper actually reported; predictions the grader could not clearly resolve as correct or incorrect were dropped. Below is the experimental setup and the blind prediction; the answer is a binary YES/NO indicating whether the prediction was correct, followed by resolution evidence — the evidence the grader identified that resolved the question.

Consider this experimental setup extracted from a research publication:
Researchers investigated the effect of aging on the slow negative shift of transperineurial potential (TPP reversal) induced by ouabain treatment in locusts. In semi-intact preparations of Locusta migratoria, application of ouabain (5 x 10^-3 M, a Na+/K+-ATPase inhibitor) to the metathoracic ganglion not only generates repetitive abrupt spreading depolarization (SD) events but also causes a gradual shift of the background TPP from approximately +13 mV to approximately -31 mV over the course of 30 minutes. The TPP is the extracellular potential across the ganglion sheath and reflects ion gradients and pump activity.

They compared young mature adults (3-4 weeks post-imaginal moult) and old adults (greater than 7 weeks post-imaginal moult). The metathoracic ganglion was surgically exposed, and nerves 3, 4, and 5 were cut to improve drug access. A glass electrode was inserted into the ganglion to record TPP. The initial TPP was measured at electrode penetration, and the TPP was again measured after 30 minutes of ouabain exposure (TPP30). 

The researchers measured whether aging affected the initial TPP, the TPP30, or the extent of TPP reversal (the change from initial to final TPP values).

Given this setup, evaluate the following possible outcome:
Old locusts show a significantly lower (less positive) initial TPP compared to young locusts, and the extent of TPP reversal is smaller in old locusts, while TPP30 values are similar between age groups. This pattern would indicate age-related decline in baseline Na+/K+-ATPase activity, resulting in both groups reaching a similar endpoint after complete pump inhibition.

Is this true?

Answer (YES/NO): NO